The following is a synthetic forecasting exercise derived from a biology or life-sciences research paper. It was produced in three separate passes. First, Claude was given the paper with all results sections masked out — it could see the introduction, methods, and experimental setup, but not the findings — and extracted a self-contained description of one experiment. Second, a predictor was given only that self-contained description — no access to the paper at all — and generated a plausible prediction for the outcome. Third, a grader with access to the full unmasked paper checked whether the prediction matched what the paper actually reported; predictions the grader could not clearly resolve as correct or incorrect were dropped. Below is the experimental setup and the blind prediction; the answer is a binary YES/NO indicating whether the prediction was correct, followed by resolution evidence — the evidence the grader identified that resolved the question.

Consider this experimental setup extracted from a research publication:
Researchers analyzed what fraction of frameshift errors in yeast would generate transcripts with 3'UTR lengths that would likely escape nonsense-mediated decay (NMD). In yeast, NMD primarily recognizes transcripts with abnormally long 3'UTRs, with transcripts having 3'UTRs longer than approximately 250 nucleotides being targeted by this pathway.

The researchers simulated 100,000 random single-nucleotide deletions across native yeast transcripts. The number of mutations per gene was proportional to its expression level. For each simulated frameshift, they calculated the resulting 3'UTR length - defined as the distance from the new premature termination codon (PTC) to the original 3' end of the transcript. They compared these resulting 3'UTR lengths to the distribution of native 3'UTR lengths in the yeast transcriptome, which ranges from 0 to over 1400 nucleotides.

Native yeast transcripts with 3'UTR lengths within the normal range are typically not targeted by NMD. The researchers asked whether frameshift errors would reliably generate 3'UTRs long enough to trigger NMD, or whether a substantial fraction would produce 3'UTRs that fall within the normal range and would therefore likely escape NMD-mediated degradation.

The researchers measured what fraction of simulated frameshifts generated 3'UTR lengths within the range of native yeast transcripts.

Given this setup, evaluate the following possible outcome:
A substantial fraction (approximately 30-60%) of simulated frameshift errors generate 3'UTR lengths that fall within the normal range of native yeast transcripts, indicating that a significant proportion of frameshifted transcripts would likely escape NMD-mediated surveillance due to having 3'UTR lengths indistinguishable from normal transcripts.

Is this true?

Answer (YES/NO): YES